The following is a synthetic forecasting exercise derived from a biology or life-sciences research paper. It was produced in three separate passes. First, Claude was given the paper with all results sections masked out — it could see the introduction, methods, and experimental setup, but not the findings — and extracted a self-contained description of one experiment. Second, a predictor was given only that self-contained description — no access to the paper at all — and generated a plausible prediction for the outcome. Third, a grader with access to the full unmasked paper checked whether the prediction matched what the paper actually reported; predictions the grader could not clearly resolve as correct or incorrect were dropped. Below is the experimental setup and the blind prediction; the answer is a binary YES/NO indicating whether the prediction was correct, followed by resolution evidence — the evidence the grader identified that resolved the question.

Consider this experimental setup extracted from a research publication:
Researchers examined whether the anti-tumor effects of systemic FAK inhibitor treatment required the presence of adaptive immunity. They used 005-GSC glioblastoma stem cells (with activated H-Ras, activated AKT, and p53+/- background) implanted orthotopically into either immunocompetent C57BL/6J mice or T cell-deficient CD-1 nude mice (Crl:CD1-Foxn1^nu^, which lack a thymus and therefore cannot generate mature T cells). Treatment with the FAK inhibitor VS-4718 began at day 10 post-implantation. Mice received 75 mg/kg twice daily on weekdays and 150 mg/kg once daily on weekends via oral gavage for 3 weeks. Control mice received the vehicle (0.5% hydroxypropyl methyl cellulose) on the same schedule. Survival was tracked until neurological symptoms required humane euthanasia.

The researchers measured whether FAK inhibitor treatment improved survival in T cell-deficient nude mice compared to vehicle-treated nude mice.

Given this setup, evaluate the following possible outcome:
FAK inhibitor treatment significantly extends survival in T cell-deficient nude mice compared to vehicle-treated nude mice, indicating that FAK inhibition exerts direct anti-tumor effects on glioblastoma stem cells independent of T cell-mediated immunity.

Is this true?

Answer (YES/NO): NO